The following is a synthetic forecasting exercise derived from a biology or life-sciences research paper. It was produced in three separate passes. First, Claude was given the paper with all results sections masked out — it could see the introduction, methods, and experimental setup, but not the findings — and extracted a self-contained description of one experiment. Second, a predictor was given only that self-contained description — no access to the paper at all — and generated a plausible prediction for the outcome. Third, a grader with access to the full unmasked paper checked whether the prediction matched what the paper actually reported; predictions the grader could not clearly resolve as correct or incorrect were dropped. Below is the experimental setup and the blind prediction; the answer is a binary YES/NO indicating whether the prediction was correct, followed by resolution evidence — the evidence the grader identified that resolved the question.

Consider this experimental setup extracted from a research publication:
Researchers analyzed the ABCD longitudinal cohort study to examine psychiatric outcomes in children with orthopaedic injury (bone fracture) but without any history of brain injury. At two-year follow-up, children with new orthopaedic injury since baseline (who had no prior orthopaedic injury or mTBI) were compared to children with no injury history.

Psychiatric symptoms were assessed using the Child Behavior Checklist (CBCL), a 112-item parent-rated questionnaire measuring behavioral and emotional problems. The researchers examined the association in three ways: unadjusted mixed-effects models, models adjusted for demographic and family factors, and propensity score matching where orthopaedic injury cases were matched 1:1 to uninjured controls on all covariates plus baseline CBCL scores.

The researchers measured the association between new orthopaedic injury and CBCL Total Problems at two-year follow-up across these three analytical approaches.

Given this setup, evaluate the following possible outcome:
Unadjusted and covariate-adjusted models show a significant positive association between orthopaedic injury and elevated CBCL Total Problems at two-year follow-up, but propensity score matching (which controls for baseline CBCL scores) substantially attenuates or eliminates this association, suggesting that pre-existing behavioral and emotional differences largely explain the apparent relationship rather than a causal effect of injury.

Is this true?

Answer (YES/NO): NO